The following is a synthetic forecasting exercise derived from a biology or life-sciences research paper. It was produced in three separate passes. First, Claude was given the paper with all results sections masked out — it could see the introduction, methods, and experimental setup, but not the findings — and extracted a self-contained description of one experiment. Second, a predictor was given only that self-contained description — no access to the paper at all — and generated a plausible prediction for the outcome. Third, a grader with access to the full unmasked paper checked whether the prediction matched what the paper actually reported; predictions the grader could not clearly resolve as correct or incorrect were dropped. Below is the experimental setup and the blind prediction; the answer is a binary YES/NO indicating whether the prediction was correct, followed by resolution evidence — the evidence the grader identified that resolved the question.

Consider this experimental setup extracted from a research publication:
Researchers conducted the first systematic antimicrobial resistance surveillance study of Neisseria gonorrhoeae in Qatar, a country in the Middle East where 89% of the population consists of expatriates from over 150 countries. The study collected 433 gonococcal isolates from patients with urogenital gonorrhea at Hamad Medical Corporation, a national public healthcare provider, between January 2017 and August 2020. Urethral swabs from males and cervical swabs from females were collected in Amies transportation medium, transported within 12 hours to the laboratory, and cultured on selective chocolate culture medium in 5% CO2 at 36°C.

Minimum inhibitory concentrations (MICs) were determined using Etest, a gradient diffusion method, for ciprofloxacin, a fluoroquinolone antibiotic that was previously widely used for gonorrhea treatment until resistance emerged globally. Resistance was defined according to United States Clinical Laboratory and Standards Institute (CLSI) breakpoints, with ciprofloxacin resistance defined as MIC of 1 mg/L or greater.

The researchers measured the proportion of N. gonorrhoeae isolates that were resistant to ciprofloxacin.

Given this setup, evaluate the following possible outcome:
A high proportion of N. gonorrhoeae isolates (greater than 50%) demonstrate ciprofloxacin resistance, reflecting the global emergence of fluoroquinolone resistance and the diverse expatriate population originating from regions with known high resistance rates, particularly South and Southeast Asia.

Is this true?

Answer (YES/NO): YES